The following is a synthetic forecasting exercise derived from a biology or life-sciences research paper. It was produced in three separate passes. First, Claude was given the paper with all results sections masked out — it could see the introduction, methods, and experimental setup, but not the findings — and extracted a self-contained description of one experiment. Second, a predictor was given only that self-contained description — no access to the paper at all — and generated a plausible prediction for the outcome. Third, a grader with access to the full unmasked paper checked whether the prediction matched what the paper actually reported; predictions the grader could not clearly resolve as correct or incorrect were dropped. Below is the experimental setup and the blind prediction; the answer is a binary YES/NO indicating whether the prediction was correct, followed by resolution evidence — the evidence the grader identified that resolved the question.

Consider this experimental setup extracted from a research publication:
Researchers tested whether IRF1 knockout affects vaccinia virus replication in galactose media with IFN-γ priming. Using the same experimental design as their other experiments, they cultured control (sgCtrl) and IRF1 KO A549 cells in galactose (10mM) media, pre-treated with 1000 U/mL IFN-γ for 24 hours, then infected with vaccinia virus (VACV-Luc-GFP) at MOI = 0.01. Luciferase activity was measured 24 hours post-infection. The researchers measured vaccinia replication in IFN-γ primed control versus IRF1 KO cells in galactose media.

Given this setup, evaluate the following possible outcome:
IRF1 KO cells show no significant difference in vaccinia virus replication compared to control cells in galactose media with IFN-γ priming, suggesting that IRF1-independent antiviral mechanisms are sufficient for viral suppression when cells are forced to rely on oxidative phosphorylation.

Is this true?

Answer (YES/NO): YES